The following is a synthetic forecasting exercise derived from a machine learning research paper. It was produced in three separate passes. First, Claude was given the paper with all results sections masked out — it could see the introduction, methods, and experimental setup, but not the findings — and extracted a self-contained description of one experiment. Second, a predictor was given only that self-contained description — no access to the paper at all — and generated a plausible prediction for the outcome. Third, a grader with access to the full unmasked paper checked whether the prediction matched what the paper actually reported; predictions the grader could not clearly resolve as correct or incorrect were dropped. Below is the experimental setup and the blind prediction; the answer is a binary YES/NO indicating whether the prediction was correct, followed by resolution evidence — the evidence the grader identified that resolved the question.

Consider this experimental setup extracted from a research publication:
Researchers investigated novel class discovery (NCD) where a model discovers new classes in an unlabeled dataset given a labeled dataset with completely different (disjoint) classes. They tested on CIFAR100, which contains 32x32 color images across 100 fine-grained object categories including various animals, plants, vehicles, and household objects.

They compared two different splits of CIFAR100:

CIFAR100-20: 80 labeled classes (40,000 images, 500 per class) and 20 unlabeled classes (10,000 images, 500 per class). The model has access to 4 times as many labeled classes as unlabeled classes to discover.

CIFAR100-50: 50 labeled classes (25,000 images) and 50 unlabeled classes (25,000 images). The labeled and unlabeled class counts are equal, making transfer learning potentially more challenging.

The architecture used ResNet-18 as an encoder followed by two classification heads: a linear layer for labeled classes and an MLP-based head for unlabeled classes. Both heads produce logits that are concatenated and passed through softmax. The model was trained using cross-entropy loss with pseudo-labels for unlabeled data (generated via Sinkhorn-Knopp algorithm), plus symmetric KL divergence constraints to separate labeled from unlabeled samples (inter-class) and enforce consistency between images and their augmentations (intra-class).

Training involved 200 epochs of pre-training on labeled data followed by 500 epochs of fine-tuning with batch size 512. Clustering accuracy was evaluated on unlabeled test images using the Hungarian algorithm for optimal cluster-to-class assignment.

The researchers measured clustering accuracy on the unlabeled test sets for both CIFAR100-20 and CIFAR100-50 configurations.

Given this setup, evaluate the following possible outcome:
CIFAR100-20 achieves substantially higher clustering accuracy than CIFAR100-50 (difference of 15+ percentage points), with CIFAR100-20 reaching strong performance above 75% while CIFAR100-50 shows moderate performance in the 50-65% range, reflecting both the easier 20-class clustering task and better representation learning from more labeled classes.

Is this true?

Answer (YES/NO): NO